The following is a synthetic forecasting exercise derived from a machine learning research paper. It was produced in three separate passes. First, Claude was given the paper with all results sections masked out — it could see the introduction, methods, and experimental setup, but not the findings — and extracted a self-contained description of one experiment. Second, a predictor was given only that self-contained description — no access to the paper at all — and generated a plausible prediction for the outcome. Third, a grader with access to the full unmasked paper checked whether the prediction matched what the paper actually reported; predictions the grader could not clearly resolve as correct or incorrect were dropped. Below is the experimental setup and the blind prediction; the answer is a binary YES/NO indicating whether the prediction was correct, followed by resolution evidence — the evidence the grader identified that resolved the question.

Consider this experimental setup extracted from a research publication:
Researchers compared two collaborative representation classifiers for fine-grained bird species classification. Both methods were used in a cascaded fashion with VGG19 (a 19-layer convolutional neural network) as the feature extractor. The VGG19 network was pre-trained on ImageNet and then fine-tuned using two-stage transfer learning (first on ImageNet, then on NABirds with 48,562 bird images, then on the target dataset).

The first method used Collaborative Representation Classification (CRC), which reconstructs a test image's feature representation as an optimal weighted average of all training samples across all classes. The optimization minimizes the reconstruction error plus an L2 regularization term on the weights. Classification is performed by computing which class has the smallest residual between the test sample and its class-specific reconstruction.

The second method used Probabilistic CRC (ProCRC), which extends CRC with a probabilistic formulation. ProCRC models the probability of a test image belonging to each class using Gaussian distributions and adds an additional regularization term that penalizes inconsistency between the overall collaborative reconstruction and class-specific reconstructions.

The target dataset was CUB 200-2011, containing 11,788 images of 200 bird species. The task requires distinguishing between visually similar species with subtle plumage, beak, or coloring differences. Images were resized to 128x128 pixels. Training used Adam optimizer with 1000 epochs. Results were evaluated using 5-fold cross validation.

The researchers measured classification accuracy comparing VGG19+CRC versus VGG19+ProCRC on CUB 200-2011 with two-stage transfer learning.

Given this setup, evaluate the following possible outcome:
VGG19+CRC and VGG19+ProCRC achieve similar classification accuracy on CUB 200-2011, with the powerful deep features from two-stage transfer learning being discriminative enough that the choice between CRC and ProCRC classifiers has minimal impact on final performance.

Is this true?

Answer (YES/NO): NO